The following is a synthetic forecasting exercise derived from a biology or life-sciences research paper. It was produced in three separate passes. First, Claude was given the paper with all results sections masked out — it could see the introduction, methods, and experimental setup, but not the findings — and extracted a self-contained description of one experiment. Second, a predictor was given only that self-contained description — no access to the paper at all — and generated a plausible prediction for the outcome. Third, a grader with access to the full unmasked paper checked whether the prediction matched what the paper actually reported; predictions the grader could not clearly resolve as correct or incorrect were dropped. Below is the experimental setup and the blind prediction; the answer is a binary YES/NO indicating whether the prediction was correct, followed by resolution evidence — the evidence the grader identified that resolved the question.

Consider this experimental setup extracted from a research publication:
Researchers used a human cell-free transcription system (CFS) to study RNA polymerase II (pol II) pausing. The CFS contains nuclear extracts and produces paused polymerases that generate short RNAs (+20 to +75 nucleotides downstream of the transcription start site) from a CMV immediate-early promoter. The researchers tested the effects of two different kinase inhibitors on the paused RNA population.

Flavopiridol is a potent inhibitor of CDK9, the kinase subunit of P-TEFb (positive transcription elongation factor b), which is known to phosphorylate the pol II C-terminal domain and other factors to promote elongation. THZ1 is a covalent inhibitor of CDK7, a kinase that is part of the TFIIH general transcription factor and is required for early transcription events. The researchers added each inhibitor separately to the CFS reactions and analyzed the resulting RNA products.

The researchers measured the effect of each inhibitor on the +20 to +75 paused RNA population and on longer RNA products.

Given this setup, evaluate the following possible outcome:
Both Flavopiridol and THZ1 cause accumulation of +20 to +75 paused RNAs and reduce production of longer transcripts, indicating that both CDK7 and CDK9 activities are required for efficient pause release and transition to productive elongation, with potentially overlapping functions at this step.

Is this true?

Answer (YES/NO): NO